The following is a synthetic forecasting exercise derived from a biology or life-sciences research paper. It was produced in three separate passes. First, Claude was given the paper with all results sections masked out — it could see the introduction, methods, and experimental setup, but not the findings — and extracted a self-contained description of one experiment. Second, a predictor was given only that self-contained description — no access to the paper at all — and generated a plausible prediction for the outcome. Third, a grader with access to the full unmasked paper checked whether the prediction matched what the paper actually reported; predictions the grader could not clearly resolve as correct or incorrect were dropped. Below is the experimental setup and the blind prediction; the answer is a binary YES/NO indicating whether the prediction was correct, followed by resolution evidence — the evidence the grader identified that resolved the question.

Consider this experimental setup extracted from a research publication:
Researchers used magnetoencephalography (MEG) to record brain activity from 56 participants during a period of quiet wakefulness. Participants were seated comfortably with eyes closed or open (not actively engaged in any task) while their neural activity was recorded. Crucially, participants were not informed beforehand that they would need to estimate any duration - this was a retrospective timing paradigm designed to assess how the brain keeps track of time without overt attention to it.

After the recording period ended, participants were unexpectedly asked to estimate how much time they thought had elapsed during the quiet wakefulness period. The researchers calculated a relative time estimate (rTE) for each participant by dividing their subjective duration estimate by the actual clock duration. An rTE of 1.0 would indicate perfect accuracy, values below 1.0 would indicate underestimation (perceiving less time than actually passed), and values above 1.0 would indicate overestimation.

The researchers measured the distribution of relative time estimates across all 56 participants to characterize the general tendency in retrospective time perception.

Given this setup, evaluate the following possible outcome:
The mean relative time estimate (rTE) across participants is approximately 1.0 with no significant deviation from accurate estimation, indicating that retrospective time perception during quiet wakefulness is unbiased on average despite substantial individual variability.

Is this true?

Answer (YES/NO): NO